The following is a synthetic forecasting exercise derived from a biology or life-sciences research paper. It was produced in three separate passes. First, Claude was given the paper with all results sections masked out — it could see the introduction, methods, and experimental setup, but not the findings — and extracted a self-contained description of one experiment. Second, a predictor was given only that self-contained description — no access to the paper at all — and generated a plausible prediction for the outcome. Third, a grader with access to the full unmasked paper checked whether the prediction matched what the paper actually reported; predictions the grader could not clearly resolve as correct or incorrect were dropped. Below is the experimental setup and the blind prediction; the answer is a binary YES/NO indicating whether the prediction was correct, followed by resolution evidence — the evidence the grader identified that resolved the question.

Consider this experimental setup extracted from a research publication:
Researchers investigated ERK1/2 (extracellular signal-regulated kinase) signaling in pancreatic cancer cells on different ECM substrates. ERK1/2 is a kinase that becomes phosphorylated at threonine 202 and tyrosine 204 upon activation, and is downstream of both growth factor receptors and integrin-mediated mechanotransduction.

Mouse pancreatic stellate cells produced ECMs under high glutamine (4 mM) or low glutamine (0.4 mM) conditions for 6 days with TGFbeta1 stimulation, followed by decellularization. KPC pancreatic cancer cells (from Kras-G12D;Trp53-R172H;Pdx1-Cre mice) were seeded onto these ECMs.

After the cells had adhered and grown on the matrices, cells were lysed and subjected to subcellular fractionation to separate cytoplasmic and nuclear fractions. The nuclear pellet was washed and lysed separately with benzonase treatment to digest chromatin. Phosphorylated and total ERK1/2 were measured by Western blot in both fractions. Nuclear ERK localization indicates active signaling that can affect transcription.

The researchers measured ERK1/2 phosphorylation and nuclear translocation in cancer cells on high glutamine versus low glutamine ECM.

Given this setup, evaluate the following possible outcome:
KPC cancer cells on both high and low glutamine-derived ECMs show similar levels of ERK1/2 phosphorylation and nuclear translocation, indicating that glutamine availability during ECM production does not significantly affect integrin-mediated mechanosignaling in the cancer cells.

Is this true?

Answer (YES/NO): NO